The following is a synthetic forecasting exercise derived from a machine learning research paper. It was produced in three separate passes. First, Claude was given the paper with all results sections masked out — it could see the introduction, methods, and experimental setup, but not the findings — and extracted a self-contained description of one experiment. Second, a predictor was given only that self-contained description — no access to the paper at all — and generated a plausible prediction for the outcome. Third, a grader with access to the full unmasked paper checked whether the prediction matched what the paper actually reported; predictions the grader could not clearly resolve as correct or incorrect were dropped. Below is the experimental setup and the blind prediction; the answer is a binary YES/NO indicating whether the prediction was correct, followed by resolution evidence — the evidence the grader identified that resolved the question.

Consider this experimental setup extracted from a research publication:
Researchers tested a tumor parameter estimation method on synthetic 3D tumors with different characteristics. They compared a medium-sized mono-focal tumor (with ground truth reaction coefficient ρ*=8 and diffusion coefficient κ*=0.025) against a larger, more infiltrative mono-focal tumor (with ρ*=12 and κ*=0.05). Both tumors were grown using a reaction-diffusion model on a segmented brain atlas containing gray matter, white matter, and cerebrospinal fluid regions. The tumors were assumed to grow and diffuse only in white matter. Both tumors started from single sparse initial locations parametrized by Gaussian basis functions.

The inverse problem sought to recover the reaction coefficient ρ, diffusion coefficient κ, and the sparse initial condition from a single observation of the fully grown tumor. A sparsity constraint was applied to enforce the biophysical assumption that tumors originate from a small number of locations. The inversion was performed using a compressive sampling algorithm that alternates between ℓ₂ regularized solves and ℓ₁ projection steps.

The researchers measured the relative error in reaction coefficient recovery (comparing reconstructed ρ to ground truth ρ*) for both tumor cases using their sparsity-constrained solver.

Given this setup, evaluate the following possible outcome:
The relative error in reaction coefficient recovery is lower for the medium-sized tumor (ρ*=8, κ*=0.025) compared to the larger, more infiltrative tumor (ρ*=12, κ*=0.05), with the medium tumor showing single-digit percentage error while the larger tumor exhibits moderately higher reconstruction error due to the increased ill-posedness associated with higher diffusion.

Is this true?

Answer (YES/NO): NO